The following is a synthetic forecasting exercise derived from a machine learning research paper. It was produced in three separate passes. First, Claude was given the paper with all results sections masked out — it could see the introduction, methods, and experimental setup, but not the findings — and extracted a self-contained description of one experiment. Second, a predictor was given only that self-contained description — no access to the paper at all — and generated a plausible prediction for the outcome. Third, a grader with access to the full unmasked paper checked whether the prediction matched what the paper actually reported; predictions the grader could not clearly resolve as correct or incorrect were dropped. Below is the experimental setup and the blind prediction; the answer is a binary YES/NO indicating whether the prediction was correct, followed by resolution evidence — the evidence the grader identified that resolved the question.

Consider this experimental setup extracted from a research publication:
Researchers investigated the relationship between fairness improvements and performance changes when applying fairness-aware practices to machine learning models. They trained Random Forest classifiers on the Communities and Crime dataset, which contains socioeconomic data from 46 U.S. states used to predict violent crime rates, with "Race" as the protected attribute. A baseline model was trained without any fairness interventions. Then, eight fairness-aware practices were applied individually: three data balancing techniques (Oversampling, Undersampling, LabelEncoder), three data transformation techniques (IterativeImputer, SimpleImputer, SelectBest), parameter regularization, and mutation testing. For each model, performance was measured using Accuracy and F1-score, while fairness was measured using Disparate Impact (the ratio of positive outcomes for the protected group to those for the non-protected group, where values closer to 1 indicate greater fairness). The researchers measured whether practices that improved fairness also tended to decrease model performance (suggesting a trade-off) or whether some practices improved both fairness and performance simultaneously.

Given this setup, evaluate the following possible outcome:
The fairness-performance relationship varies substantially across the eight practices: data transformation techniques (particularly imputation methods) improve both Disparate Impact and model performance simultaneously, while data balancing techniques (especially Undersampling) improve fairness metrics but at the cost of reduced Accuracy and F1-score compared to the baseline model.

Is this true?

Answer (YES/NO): NO